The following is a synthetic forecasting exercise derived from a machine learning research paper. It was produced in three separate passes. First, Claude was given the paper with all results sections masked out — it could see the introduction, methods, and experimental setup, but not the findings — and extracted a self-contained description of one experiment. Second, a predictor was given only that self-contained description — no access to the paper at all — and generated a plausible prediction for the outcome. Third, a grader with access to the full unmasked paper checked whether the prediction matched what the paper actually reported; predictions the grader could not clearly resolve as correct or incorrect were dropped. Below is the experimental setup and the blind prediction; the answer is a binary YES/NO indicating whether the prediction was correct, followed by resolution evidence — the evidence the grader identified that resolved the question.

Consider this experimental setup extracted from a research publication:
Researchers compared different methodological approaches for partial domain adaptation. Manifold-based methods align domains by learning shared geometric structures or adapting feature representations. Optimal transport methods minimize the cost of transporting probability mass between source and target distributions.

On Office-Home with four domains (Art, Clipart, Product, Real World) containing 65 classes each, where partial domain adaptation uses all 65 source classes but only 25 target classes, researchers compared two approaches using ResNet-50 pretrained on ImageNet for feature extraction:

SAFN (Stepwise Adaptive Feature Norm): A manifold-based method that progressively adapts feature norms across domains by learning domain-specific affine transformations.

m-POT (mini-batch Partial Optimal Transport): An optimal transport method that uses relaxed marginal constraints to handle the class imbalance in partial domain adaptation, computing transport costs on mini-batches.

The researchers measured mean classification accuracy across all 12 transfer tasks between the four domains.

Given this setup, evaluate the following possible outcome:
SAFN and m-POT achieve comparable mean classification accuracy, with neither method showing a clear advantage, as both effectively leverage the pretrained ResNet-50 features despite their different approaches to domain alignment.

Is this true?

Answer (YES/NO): NO